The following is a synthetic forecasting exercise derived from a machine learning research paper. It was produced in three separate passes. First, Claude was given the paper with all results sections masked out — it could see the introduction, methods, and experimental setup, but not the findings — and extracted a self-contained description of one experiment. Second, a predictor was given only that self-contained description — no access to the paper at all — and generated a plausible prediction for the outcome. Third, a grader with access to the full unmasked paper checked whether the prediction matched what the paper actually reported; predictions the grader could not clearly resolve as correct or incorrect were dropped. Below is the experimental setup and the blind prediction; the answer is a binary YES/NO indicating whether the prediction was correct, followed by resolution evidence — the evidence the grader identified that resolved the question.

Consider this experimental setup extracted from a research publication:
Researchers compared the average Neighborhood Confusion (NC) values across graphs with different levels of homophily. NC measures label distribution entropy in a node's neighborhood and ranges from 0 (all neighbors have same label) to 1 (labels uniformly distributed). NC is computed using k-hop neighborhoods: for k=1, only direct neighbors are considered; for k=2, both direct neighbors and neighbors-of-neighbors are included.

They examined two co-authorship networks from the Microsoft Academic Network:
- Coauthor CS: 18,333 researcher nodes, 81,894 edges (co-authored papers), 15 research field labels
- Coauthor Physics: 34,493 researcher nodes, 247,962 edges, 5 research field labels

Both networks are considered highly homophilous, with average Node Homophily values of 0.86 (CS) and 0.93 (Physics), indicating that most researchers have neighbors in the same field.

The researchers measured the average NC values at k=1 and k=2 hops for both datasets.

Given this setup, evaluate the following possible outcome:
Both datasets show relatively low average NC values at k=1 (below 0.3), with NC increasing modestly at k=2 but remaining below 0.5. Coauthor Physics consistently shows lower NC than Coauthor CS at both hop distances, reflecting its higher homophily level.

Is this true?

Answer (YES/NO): YES